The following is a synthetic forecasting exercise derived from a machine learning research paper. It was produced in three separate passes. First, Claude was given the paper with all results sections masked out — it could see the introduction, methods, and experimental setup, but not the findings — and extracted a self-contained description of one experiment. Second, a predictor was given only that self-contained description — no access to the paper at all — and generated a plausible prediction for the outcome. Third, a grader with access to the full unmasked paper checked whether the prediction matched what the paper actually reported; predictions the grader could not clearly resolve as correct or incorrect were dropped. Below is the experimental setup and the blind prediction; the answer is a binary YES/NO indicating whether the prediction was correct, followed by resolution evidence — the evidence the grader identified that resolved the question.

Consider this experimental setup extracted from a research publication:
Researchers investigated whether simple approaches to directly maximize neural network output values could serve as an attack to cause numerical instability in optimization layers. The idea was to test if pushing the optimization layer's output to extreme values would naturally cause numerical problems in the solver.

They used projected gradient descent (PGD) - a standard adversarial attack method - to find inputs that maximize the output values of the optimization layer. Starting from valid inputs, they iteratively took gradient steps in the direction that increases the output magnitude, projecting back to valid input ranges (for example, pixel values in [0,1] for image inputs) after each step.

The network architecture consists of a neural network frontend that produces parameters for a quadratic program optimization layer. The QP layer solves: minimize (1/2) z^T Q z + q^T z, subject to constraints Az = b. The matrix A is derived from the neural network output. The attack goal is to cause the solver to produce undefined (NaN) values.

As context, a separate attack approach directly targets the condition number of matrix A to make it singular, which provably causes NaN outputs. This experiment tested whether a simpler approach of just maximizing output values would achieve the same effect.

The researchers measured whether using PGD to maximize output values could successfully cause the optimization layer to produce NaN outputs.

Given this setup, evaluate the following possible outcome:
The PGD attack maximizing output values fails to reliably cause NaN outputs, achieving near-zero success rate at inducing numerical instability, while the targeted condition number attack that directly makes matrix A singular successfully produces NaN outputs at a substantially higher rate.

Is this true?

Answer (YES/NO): YES